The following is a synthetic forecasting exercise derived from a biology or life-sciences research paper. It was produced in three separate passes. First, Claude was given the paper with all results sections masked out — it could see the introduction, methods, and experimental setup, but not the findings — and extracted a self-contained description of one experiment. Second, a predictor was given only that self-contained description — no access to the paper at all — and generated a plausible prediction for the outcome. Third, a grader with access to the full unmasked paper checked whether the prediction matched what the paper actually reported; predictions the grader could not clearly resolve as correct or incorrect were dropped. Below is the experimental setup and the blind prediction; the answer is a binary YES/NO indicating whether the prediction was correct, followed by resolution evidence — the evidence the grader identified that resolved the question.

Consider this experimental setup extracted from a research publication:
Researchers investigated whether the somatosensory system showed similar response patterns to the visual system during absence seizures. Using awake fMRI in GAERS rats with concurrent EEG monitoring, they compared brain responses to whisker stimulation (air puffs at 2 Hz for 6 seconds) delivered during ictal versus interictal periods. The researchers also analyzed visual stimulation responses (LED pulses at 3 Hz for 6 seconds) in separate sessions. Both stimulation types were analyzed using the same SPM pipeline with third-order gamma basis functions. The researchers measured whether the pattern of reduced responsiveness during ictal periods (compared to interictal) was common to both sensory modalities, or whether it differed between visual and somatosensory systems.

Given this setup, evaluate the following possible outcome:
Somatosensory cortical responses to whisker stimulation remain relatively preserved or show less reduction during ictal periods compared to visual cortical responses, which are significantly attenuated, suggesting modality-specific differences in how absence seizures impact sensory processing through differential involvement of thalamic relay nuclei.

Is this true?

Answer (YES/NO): NO